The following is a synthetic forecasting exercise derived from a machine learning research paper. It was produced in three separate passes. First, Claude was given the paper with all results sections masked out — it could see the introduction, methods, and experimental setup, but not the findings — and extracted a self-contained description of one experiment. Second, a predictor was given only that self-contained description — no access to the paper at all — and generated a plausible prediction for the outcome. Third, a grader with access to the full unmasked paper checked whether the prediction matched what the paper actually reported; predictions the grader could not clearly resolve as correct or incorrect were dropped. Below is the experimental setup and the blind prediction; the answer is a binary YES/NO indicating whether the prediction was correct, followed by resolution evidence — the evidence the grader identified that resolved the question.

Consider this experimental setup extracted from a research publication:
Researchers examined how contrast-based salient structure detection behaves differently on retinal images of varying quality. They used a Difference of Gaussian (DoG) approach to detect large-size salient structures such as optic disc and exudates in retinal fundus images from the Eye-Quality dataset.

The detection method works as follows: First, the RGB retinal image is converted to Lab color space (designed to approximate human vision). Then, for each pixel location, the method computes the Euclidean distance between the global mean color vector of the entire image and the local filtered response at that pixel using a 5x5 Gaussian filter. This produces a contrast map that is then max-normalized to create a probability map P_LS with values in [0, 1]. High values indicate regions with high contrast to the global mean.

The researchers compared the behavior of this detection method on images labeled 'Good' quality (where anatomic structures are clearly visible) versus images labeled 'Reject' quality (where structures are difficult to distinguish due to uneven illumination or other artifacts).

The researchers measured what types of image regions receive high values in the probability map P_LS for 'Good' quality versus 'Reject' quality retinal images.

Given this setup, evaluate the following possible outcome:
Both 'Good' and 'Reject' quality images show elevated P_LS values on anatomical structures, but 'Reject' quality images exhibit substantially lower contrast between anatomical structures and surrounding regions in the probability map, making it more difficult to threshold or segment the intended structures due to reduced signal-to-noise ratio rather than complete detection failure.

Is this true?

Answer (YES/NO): NO